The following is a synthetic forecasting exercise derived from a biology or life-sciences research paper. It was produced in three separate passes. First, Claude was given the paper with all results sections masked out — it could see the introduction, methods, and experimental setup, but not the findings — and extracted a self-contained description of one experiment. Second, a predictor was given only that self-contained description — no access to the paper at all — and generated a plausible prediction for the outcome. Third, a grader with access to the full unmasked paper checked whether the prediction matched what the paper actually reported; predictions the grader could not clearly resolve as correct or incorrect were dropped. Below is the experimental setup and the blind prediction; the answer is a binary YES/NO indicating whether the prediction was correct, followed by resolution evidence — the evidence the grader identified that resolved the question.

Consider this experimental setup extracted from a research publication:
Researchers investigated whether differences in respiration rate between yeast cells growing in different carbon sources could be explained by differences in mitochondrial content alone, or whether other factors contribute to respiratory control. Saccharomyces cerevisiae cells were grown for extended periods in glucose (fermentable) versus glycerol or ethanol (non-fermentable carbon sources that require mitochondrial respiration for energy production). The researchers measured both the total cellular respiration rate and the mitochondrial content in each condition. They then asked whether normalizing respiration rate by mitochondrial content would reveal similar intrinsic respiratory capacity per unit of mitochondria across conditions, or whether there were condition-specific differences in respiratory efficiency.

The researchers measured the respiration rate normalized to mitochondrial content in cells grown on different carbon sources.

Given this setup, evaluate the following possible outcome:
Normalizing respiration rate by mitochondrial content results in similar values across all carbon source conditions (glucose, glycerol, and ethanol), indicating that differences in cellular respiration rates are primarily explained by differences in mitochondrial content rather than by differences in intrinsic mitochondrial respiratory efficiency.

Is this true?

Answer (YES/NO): YES